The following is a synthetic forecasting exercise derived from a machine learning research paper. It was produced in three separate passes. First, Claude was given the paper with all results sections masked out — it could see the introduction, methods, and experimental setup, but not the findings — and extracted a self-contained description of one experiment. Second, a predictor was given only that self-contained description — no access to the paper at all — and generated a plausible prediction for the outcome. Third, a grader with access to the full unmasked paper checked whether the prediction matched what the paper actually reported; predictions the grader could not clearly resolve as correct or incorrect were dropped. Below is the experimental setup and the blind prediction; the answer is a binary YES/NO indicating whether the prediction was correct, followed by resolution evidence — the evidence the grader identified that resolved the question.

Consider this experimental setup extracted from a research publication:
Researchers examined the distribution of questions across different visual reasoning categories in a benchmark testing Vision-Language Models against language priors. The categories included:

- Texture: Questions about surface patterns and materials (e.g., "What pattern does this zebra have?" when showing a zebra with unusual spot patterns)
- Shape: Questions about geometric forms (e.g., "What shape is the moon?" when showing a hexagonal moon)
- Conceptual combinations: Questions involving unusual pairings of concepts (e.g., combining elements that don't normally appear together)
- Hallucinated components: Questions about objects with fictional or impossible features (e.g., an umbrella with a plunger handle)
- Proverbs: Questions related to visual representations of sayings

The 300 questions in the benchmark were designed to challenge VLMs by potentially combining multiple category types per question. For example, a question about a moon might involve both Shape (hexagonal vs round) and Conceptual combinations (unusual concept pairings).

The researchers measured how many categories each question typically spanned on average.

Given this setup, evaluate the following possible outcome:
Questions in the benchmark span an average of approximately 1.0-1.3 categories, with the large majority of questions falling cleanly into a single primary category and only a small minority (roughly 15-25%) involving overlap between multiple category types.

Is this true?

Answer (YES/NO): NO